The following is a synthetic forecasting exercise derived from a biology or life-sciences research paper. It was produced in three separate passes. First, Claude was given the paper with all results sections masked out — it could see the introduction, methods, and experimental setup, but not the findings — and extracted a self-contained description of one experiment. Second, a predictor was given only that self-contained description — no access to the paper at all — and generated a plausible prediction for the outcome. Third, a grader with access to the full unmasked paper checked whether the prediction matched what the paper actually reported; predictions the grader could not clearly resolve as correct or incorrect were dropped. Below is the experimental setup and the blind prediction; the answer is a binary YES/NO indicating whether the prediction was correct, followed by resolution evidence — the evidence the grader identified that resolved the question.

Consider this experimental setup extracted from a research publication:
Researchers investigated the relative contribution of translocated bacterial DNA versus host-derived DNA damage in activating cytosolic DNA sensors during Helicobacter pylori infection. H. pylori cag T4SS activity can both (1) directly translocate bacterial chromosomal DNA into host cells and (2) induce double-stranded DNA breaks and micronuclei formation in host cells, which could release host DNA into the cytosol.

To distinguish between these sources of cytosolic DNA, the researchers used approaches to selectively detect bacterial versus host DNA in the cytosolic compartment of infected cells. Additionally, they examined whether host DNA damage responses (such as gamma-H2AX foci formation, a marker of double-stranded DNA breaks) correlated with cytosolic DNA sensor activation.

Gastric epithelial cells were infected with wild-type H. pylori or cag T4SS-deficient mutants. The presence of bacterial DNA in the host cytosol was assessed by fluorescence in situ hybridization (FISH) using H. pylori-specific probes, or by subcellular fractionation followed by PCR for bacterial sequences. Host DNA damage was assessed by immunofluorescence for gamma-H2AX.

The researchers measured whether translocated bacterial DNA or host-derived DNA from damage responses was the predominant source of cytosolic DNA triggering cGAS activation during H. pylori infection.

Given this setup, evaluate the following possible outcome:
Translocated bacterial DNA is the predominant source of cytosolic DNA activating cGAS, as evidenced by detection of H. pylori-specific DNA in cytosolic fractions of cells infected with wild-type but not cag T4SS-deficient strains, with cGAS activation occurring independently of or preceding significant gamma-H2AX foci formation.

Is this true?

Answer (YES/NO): YES